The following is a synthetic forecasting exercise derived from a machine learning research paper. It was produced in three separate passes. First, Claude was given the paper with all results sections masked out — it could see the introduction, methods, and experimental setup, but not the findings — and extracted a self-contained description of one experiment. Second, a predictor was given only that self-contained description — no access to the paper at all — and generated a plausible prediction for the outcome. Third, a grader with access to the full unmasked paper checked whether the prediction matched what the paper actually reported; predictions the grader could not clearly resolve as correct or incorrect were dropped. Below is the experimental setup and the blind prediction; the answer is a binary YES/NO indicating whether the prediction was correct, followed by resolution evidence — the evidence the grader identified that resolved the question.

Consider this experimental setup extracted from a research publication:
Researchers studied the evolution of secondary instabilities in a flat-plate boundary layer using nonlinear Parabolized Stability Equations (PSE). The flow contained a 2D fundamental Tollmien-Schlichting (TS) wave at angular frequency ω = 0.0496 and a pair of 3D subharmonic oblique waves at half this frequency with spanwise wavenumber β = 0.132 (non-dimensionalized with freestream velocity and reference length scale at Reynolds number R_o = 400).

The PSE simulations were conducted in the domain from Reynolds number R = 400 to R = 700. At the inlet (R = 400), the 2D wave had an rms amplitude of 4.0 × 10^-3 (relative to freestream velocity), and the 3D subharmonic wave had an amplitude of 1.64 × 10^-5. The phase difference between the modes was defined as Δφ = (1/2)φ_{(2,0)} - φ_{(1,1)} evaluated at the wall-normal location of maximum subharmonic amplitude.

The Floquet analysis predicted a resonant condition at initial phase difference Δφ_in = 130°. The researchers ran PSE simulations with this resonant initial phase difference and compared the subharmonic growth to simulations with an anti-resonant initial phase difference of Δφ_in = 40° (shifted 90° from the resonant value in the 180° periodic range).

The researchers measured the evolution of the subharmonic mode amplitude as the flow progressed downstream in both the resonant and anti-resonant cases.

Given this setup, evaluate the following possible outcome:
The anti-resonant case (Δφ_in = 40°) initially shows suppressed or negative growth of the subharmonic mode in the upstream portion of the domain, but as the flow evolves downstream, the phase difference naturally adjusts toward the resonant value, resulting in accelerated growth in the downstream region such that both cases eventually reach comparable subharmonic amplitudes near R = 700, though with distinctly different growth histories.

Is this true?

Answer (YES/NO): NO